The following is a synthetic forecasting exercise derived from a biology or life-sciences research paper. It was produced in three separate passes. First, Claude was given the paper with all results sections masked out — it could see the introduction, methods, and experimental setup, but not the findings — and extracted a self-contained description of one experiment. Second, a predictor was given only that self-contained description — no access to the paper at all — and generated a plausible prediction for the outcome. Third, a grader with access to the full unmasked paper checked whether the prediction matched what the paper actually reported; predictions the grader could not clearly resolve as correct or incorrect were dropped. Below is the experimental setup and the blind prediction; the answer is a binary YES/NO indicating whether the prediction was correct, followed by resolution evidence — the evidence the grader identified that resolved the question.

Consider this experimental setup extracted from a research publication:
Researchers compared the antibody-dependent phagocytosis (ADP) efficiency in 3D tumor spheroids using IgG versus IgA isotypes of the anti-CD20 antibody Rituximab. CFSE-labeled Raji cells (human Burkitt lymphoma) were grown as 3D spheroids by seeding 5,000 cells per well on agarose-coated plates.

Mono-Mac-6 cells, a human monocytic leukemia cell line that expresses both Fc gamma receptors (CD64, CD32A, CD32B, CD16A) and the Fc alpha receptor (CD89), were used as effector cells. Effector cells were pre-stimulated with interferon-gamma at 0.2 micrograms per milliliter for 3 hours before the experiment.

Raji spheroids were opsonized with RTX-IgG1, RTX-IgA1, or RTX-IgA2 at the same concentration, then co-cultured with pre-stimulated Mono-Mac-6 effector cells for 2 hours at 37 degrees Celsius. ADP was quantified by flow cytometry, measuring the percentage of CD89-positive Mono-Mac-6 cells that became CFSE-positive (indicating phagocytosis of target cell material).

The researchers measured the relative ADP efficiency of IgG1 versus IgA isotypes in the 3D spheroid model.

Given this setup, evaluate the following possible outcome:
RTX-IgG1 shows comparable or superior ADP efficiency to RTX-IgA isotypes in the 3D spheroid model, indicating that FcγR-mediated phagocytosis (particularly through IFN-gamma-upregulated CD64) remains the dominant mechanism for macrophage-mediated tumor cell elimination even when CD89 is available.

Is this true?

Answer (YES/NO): NO